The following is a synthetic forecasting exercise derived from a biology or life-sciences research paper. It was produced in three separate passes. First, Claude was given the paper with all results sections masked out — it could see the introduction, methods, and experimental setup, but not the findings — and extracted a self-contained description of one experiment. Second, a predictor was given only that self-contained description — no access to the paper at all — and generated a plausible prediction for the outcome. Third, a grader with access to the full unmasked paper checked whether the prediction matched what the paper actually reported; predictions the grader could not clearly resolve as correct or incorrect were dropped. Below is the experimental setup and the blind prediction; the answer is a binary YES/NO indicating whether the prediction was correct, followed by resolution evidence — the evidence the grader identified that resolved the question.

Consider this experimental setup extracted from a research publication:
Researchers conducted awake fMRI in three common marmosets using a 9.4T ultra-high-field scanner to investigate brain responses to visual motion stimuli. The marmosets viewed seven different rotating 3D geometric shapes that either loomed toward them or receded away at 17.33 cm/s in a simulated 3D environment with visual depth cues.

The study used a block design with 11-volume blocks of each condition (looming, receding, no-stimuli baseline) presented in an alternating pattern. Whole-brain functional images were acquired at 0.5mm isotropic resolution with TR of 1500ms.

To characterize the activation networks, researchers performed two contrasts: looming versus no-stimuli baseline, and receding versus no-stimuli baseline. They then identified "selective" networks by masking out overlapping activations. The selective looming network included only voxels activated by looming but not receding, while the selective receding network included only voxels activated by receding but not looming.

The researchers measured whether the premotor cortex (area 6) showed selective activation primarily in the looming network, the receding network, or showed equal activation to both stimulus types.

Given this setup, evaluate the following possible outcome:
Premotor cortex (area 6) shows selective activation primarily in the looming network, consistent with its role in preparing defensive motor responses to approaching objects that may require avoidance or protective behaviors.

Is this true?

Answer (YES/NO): YES